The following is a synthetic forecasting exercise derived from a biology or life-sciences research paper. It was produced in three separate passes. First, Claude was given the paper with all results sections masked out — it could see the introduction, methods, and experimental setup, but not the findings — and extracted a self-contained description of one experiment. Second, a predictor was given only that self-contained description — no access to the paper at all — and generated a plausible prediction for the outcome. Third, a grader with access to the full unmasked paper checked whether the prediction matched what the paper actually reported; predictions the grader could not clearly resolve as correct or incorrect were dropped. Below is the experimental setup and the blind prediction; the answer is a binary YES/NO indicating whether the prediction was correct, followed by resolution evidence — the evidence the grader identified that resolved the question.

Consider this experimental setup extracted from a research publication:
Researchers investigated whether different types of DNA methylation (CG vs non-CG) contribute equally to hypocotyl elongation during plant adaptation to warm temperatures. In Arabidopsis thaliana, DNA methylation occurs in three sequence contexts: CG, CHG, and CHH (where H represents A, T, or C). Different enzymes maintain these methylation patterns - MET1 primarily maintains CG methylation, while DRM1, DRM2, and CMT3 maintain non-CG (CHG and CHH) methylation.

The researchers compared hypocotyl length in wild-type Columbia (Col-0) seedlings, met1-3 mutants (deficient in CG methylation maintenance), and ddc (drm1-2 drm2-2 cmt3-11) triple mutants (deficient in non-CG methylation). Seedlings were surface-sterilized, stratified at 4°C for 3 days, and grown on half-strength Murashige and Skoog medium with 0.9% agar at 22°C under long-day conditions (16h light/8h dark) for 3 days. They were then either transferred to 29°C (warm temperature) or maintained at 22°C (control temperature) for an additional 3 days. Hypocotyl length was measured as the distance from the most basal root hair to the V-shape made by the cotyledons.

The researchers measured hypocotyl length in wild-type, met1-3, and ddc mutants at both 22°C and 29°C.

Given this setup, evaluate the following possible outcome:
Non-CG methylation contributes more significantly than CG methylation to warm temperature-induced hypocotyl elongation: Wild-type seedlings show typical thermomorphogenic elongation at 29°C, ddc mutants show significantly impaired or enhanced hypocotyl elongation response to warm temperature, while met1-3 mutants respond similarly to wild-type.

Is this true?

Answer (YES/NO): NO